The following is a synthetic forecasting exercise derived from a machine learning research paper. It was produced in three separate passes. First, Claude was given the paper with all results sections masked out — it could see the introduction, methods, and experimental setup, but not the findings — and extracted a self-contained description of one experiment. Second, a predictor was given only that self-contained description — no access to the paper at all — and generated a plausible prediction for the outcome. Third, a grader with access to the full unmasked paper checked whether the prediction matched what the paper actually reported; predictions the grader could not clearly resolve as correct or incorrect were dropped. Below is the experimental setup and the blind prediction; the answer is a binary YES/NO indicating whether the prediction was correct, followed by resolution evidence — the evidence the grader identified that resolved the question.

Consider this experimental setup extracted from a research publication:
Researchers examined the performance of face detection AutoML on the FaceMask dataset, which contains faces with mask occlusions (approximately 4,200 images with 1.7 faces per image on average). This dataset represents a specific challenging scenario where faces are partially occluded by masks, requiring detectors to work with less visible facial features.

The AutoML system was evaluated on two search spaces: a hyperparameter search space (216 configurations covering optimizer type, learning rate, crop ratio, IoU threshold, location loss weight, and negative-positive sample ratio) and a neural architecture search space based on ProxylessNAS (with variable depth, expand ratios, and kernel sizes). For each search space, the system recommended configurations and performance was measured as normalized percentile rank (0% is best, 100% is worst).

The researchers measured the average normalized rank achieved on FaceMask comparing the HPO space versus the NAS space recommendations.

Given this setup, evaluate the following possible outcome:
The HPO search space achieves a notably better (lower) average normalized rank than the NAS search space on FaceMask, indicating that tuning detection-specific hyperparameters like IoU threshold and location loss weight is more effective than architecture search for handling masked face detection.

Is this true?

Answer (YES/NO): YES